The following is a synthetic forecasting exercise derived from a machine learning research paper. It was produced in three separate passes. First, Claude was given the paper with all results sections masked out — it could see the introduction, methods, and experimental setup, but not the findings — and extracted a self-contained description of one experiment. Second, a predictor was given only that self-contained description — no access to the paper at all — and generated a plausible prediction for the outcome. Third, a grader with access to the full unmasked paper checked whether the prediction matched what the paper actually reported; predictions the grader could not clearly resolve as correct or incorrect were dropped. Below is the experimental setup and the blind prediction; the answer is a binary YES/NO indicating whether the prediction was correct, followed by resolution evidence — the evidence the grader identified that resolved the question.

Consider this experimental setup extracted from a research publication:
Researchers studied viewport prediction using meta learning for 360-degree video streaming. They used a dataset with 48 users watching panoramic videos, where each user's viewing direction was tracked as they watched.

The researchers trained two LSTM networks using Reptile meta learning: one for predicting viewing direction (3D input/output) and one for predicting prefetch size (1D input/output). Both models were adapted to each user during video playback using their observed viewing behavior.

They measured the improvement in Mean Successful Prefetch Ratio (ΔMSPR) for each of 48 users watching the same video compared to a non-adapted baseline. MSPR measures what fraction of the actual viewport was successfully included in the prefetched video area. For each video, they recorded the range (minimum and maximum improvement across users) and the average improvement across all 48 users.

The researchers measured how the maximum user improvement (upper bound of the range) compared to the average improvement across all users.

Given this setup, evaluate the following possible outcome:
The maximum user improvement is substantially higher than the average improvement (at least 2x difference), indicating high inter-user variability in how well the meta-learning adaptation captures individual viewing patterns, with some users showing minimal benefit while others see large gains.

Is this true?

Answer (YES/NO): YES